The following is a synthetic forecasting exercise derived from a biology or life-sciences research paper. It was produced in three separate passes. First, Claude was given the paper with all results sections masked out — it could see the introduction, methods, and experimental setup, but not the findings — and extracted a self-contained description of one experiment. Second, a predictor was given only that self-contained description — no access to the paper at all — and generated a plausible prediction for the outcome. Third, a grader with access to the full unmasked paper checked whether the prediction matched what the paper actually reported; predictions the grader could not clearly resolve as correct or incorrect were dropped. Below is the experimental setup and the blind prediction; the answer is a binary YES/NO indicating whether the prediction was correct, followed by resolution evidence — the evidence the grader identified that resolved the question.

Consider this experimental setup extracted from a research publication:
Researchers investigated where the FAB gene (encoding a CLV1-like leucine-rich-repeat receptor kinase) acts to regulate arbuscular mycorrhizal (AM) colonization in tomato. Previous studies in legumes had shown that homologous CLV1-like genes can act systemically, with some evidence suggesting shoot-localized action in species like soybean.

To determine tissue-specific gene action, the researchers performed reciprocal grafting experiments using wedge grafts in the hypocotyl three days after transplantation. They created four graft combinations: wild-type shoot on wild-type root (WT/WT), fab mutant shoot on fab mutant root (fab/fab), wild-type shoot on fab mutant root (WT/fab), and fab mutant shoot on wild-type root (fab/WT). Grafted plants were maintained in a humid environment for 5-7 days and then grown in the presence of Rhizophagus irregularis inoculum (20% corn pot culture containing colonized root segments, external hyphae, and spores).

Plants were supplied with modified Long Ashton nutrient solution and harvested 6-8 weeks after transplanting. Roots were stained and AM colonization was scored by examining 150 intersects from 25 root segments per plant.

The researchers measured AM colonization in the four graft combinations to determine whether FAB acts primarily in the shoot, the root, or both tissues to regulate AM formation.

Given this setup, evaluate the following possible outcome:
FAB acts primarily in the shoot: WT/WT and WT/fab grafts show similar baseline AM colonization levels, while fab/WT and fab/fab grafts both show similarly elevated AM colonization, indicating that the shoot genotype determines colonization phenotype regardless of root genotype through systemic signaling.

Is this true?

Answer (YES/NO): NO